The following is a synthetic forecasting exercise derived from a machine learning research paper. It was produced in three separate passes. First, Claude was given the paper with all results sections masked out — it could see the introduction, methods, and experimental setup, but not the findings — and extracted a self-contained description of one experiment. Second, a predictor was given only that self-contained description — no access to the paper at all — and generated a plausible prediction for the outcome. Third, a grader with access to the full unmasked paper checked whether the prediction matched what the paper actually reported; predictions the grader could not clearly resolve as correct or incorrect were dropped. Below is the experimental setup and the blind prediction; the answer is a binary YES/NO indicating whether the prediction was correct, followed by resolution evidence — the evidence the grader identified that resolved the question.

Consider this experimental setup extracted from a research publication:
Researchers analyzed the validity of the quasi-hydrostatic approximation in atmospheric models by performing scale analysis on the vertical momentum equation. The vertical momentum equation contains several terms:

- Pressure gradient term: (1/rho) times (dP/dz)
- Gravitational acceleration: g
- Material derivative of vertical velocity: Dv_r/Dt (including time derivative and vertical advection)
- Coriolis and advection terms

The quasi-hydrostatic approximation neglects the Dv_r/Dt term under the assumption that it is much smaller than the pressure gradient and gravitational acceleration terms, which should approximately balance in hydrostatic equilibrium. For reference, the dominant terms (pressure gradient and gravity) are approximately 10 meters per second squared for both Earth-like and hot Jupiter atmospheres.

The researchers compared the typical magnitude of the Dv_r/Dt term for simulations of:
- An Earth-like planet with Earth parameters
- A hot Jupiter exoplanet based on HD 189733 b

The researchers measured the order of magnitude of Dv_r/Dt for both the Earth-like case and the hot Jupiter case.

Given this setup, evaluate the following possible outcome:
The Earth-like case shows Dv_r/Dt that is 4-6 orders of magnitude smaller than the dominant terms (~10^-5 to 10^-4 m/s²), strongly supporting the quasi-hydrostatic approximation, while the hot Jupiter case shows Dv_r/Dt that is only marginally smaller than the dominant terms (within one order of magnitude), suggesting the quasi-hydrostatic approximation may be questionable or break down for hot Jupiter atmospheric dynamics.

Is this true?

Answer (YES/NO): NO